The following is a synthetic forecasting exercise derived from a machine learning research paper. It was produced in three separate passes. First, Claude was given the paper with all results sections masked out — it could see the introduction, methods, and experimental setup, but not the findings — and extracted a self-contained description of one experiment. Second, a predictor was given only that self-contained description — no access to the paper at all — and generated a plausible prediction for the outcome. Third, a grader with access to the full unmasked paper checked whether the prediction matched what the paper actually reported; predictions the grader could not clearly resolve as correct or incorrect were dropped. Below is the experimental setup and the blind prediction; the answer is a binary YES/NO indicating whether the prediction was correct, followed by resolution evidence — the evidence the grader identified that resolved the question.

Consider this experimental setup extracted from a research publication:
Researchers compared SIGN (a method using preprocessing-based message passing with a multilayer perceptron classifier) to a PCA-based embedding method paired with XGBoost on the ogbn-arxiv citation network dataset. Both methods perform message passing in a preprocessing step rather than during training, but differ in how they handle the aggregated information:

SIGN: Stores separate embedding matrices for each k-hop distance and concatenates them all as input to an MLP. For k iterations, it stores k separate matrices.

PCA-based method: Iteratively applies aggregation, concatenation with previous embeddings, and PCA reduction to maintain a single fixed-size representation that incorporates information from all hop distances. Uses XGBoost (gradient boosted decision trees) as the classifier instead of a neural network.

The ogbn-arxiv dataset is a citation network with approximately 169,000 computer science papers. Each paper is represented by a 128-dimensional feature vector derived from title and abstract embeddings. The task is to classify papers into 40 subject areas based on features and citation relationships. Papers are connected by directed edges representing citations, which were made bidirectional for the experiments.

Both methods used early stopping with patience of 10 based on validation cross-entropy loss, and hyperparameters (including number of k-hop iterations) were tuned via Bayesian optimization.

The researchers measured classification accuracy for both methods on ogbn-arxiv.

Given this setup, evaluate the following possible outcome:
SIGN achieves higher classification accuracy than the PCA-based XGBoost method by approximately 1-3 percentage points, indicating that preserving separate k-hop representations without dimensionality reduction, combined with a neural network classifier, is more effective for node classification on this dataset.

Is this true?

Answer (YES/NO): NO